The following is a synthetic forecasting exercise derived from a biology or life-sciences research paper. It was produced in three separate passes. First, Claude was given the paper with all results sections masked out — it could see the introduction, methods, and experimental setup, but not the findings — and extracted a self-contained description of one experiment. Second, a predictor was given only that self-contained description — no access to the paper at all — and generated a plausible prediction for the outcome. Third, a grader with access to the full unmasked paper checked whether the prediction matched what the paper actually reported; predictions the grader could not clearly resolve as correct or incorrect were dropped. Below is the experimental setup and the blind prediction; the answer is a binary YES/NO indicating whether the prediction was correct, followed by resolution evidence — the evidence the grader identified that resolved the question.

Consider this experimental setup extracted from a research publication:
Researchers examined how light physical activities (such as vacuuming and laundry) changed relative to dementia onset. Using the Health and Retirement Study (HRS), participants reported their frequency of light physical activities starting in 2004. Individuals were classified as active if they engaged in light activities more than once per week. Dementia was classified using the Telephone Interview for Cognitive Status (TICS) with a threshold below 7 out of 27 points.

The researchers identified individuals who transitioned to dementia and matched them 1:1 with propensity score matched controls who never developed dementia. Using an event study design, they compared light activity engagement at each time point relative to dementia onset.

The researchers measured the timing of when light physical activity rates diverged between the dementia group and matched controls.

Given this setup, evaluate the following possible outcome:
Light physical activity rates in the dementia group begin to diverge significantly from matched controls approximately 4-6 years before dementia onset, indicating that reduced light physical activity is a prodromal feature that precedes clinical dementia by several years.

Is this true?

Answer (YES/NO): NO